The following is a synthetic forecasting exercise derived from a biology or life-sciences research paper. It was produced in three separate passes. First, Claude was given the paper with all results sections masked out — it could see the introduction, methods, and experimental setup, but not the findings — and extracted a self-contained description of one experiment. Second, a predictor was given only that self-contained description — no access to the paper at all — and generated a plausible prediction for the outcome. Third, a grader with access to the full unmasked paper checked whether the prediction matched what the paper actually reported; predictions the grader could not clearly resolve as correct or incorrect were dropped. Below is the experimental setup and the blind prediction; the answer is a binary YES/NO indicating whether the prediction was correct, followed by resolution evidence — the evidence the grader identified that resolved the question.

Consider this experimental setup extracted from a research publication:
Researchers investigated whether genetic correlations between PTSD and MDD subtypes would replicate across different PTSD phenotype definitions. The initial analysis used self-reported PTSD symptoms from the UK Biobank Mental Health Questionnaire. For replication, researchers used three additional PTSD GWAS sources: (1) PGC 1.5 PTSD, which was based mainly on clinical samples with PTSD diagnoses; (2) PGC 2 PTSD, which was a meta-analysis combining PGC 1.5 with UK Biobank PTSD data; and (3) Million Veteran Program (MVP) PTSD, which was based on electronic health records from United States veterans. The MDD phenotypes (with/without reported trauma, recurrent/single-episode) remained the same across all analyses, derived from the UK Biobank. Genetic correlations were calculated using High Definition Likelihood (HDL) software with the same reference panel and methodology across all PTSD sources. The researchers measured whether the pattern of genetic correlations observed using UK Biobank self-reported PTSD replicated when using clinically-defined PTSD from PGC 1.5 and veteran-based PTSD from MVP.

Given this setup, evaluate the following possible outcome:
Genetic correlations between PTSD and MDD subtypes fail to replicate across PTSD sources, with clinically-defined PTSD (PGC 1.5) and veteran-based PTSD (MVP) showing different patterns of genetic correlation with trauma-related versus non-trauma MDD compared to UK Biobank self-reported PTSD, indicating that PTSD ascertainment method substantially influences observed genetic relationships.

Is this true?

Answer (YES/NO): NO